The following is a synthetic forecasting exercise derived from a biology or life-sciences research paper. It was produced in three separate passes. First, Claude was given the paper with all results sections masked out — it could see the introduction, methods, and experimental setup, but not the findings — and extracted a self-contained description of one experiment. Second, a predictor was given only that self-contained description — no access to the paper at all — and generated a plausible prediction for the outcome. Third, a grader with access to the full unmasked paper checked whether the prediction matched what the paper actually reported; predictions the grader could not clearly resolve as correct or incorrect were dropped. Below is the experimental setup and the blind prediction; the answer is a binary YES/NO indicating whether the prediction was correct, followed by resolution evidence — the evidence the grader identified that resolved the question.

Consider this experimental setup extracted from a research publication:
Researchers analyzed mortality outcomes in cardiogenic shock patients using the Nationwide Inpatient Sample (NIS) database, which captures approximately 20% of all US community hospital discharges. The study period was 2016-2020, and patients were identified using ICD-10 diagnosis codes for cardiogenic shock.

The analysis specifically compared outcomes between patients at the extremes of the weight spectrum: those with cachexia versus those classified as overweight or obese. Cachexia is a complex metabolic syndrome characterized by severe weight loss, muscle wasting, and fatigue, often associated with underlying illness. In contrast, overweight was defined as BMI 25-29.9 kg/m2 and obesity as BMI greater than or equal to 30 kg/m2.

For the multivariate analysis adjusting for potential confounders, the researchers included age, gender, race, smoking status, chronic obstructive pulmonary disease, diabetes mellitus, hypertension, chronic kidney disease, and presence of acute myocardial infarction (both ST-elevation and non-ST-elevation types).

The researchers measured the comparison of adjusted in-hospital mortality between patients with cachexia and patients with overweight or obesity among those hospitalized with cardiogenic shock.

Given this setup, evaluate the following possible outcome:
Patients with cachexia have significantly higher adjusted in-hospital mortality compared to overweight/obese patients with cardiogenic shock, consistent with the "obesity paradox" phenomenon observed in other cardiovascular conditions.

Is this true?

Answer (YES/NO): YES